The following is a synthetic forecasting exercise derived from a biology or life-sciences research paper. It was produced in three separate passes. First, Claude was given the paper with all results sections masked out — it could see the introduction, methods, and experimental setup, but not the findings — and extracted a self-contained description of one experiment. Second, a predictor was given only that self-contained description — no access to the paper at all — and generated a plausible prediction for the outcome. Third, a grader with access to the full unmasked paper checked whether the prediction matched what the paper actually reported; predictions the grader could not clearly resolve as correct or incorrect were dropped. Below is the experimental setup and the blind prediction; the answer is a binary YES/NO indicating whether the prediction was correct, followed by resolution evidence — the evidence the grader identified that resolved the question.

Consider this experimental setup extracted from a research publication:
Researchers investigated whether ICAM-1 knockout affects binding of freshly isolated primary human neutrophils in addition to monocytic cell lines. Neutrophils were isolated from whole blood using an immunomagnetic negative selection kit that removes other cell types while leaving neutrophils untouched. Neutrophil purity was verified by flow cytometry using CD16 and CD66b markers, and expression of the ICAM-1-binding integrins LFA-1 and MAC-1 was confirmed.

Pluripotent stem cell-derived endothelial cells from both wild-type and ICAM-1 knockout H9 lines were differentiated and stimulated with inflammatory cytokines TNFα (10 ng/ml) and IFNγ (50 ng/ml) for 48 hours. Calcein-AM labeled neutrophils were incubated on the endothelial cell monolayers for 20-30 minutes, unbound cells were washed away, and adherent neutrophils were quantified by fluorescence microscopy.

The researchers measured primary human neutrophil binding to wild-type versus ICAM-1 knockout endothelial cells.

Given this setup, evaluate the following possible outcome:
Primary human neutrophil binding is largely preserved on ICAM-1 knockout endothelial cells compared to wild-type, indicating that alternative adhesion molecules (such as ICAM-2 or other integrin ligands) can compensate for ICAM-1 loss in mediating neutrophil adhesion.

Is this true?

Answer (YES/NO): NO